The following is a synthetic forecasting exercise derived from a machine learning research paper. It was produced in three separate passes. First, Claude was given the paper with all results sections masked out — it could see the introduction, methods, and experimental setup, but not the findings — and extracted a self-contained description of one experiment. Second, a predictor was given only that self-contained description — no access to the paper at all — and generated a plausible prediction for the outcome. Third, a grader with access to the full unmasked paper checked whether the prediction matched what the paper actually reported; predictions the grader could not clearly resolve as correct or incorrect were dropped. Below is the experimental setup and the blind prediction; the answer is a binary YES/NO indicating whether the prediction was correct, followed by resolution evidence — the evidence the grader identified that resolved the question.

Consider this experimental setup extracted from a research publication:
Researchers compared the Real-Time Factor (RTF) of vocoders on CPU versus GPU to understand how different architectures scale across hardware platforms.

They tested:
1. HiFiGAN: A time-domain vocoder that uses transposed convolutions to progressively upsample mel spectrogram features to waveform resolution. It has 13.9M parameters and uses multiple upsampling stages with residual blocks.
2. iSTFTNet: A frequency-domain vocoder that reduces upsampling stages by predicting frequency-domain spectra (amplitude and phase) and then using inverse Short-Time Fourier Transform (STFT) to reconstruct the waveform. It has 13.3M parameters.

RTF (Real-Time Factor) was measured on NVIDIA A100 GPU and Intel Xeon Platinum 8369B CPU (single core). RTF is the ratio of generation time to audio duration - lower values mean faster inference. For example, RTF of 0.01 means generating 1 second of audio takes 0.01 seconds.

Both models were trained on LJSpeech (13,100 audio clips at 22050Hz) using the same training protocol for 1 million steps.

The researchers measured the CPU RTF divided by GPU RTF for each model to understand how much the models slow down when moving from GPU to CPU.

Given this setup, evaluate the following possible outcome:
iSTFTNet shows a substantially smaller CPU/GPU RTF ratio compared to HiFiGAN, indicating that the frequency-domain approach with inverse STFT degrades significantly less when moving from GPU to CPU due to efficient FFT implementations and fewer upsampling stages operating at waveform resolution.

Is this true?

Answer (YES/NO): NO